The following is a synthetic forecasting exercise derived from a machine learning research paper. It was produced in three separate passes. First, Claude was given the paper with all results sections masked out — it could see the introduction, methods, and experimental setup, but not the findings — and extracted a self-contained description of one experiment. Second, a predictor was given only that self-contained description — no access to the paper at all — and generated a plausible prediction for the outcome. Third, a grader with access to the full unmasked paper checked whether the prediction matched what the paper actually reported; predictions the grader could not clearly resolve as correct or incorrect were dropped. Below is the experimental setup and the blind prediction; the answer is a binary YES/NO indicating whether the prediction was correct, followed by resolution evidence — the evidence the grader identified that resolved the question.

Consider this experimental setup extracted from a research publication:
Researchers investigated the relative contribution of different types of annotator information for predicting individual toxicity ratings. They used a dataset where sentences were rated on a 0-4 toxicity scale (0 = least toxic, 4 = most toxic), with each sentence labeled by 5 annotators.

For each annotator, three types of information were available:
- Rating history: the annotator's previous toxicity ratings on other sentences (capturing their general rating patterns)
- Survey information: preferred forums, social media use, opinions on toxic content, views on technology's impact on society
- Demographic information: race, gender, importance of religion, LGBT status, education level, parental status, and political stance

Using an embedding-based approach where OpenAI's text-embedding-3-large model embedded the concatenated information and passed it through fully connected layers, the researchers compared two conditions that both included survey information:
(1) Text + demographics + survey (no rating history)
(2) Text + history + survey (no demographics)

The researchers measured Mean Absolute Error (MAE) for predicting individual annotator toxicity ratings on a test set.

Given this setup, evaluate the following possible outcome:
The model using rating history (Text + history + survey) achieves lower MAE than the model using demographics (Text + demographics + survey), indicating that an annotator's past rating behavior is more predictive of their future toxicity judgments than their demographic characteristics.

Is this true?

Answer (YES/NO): NO